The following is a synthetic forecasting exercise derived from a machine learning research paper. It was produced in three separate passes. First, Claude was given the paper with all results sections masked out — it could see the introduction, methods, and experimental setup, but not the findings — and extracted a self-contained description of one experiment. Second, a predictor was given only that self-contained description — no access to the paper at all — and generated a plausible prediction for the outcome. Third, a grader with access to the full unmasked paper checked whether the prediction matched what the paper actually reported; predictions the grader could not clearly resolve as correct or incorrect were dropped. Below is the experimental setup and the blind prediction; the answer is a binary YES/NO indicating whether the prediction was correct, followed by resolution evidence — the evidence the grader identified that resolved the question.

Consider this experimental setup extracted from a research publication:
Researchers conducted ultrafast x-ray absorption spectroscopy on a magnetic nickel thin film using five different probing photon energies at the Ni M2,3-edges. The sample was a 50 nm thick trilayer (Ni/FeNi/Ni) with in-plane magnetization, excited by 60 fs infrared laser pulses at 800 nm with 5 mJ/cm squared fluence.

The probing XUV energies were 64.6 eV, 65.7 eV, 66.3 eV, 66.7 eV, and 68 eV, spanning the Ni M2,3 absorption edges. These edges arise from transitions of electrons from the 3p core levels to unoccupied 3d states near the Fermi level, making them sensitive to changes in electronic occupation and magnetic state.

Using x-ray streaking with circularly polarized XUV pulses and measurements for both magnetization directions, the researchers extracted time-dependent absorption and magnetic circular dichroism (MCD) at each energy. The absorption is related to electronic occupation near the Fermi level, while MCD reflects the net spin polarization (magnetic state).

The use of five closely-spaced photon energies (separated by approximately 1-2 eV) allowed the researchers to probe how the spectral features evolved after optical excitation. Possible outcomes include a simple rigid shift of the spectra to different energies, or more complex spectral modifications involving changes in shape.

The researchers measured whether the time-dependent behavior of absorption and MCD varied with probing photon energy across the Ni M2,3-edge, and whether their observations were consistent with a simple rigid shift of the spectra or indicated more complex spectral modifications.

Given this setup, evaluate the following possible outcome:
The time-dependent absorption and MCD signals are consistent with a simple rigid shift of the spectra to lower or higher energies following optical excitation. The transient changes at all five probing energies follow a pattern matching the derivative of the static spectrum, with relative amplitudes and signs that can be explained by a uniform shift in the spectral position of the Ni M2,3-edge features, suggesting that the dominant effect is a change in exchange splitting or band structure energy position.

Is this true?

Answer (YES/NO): NO